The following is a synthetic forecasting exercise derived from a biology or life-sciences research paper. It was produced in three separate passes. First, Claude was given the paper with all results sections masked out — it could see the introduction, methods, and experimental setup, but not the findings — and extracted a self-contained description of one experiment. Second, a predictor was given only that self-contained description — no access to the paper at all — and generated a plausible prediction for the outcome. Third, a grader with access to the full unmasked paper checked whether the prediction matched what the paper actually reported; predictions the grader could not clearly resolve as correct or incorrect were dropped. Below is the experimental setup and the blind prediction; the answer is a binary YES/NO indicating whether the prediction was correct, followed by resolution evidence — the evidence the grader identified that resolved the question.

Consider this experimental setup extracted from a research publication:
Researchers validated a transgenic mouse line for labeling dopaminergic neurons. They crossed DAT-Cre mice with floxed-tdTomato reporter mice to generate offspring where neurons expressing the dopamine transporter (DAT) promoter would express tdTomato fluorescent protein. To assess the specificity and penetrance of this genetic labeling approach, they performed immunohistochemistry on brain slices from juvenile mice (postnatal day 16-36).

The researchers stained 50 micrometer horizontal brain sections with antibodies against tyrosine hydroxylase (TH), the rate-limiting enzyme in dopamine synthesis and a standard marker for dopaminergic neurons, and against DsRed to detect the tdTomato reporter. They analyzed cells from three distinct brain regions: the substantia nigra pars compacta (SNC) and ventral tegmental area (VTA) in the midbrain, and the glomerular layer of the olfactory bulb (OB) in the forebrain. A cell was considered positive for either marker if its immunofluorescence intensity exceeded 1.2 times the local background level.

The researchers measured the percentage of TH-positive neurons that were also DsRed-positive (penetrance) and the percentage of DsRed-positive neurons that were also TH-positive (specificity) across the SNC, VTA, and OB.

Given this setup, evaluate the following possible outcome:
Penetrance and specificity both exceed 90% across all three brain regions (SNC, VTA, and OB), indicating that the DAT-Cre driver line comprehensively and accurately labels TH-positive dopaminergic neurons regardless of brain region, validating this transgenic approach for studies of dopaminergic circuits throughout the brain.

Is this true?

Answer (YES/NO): NO